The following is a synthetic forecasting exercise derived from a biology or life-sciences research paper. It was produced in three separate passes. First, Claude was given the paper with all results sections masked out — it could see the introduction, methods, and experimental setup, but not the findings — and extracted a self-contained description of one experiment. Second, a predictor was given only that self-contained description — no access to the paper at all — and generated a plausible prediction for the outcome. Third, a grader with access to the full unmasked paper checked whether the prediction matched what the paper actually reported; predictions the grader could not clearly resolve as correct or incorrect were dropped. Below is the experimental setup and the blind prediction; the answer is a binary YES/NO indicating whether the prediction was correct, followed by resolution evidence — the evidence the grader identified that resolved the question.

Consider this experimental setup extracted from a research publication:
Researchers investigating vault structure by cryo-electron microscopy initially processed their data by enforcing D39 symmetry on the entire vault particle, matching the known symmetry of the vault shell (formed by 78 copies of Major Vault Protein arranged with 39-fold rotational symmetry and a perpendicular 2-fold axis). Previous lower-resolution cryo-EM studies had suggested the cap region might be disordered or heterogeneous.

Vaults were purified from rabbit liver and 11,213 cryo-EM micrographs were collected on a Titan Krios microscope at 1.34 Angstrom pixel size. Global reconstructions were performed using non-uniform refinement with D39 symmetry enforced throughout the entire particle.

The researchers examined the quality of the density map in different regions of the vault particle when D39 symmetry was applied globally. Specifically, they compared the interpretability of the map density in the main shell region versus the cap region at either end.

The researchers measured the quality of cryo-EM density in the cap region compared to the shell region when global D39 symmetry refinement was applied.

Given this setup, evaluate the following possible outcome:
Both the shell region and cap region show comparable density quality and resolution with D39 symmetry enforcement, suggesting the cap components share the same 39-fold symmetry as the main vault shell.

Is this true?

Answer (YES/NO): NO